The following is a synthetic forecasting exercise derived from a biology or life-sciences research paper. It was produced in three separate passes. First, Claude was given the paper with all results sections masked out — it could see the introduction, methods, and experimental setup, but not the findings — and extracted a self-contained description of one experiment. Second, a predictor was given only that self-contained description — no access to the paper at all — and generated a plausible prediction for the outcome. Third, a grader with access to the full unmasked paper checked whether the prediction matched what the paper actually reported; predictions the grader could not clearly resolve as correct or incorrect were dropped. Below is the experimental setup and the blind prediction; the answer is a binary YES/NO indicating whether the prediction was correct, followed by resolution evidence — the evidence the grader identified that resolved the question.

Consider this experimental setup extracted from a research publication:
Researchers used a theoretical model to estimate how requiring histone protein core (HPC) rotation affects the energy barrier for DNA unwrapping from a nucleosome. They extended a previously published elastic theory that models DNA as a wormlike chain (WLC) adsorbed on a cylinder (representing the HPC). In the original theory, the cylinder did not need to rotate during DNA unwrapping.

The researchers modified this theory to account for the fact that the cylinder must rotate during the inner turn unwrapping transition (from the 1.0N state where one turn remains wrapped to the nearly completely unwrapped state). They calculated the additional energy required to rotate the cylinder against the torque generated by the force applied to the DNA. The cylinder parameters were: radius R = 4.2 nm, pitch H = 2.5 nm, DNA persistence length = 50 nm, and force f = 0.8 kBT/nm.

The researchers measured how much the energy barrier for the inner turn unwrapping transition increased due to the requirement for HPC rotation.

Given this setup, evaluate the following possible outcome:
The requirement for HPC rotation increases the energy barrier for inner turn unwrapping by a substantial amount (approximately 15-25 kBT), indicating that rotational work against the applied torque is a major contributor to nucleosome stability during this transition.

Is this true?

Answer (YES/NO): NO